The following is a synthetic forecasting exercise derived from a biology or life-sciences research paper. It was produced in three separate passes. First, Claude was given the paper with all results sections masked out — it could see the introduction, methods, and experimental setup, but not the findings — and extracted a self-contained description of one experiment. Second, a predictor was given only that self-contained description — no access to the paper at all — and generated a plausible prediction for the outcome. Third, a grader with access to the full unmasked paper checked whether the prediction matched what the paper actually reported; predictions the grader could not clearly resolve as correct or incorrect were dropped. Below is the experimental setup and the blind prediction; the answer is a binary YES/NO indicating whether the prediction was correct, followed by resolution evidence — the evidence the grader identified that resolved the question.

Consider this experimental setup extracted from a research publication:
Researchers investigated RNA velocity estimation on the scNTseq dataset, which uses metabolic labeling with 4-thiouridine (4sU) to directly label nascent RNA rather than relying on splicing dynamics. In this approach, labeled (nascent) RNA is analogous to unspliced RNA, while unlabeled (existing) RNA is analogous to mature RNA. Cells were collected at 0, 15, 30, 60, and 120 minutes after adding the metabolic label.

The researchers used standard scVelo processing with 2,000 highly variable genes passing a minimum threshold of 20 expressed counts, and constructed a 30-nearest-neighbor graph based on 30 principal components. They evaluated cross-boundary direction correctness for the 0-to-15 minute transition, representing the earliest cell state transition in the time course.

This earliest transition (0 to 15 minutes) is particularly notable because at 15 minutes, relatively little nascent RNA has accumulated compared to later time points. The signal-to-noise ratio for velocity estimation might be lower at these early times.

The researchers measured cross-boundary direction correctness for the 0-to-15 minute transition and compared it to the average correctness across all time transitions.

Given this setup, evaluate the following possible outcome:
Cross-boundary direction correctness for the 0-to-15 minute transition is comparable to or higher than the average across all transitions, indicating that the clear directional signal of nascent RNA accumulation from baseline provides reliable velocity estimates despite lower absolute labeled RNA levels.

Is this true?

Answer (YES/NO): NO